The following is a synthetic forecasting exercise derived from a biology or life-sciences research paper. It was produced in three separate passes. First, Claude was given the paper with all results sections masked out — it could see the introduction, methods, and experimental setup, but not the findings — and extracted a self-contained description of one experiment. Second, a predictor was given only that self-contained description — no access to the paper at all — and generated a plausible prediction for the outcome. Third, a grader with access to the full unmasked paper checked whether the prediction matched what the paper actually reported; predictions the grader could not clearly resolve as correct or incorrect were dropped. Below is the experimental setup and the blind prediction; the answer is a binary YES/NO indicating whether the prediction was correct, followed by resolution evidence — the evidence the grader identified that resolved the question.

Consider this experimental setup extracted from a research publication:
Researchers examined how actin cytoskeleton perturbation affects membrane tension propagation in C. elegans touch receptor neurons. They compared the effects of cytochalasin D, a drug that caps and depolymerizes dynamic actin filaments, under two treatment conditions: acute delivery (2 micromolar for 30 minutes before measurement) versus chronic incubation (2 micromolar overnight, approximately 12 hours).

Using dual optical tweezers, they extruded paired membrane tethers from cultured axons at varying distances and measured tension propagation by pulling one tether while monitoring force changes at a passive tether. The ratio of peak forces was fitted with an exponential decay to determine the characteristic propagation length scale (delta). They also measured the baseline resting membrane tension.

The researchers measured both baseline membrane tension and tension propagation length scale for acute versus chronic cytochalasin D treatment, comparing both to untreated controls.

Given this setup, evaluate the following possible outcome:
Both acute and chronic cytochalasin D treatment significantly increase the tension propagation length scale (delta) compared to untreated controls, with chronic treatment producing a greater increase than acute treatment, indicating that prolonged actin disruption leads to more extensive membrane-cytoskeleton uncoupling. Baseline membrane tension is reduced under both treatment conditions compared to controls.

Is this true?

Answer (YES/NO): NO